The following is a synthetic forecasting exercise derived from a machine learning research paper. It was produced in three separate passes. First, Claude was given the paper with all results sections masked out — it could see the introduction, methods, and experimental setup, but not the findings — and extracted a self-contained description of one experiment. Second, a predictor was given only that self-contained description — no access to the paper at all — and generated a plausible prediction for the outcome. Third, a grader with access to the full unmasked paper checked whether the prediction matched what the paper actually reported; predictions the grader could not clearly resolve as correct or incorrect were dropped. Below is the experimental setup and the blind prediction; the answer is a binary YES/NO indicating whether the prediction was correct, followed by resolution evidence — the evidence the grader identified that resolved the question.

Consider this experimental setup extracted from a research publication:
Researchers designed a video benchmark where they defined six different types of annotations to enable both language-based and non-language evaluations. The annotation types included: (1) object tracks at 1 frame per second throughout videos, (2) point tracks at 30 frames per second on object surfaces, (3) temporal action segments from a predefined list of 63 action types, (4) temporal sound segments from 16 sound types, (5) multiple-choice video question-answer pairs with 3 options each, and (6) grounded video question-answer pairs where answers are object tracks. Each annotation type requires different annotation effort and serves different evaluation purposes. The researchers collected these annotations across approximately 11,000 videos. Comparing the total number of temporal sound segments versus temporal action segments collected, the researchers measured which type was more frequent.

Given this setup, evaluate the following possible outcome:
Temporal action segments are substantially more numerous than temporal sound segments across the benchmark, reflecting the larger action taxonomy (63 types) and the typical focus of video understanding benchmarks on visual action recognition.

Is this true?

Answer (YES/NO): NO